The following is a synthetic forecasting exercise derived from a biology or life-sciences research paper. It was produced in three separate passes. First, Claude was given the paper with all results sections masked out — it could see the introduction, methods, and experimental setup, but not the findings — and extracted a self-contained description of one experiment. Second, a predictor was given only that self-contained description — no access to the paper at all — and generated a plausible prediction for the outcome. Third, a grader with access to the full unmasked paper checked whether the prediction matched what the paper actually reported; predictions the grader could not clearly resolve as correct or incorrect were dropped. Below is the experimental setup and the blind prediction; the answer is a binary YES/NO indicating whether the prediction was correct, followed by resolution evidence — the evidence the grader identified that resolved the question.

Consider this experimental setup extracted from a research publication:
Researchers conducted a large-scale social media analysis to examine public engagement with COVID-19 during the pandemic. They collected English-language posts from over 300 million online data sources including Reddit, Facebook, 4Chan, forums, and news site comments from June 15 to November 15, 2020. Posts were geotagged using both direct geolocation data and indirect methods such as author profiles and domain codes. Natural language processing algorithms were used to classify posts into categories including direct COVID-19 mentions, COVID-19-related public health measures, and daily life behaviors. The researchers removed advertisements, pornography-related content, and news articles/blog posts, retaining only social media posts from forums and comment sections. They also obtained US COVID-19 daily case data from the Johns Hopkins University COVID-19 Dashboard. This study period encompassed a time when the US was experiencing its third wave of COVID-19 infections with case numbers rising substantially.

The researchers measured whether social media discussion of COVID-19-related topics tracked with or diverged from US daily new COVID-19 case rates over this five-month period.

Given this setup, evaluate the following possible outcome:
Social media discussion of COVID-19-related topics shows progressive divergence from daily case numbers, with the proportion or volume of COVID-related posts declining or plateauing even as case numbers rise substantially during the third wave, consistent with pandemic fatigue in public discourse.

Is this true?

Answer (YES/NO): YES